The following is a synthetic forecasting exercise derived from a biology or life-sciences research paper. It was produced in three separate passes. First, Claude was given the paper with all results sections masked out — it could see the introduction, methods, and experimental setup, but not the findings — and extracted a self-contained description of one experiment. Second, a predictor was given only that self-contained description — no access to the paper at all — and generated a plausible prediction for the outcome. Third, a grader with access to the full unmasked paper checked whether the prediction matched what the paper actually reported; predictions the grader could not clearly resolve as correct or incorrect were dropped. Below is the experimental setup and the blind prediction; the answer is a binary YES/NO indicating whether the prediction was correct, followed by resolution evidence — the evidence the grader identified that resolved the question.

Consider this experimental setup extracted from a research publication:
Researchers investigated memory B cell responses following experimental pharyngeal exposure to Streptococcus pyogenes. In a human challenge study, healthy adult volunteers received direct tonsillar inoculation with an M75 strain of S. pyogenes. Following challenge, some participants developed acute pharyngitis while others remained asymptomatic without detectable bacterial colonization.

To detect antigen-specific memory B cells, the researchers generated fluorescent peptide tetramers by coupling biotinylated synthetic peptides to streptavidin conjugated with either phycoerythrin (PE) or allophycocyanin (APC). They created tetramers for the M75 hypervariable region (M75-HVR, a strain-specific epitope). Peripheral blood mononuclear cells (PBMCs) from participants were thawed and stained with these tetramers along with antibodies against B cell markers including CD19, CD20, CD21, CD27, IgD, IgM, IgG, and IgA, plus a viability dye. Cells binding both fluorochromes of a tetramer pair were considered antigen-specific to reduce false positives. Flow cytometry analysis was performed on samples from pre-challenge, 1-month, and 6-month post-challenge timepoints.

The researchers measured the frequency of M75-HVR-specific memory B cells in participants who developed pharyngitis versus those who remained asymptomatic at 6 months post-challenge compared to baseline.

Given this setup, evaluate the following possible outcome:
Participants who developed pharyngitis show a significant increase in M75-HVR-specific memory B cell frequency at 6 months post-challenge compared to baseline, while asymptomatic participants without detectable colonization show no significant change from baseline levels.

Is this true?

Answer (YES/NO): YES